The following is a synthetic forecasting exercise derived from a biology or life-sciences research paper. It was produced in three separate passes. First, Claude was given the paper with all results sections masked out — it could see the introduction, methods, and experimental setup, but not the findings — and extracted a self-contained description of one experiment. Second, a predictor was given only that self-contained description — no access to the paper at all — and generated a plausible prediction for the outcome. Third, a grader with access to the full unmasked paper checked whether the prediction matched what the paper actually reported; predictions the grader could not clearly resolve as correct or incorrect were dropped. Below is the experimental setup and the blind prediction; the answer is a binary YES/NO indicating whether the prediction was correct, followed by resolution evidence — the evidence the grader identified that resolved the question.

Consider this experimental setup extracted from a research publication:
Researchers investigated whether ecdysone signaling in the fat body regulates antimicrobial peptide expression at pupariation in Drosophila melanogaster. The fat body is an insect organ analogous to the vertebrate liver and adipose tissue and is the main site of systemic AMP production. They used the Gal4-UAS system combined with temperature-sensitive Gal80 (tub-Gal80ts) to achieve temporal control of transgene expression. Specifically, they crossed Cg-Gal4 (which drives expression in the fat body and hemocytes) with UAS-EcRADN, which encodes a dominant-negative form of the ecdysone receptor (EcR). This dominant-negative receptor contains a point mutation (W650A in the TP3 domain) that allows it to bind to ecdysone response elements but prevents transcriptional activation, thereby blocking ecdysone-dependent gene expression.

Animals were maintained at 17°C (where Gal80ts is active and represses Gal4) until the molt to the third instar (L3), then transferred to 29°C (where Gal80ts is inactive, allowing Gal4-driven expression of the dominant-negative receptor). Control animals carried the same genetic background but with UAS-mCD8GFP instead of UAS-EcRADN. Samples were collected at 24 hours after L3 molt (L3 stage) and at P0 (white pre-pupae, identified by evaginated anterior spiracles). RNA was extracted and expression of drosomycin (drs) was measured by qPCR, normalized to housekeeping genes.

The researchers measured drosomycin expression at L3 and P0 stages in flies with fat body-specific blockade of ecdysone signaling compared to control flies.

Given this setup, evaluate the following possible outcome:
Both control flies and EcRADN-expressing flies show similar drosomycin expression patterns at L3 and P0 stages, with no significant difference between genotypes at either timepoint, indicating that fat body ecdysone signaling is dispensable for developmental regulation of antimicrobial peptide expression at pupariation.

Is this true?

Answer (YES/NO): NO